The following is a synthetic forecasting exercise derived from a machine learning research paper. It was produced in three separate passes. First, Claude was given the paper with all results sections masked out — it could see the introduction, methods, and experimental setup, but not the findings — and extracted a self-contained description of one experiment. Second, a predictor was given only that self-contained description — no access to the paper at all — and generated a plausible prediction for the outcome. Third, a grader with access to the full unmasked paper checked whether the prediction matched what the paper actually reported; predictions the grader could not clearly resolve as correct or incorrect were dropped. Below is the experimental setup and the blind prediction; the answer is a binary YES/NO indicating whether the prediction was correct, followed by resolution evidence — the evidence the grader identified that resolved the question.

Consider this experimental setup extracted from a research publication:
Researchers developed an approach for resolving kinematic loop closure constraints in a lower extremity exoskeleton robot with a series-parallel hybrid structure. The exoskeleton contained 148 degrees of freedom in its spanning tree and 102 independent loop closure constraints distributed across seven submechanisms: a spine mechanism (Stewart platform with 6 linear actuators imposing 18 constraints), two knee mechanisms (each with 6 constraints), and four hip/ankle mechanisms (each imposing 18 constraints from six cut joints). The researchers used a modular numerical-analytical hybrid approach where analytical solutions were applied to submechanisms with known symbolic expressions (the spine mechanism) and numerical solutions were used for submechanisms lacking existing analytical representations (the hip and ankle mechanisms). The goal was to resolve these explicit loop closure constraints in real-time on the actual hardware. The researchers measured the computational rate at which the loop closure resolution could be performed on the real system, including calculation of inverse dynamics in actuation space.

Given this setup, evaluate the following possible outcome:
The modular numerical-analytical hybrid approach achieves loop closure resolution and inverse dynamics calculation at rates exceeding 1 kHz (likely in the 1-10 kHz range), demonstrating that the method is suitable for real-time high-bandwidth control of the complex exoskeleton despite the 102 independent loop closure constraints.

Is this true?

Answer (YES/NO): NO